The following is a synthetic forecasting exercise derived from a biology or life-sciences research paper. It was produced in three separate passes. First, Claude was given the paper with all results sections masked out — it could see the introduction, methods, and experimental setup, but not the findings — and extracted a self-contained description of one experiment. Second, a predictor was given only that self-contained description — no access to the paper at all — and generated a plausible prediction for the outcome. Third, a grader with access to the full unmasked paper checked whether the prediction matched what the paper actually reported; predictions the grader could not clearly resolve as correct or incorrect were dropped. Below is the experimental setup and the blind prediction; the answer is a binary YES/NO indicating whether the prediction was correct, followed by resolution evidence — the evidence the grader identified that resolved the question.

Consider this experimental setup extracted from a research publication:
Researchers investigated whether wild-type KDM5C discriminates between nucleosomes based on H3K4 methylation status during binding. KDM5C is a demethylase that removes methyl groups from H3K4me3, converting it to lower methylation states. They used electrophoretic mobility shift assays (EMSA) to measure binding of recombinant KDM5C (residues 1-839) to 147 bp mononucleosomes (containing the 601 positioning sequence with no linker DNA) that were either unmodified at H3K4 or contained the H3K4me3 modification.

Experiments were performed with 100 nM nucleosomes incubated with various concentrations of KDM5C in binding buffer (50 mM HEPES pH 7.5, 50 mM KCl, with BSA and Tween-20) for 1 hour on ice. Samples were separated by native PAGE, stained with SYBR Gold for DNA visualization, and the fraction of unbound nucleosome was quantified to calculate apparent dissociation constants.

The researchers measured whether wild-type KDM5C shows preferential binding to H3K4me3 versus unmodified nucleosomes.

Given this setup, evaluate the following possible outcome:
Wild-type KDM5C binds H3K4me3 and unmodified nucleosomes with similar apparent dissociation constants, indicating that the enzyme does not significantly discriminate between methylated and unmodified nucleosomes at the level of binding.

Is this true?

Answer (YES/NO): NO